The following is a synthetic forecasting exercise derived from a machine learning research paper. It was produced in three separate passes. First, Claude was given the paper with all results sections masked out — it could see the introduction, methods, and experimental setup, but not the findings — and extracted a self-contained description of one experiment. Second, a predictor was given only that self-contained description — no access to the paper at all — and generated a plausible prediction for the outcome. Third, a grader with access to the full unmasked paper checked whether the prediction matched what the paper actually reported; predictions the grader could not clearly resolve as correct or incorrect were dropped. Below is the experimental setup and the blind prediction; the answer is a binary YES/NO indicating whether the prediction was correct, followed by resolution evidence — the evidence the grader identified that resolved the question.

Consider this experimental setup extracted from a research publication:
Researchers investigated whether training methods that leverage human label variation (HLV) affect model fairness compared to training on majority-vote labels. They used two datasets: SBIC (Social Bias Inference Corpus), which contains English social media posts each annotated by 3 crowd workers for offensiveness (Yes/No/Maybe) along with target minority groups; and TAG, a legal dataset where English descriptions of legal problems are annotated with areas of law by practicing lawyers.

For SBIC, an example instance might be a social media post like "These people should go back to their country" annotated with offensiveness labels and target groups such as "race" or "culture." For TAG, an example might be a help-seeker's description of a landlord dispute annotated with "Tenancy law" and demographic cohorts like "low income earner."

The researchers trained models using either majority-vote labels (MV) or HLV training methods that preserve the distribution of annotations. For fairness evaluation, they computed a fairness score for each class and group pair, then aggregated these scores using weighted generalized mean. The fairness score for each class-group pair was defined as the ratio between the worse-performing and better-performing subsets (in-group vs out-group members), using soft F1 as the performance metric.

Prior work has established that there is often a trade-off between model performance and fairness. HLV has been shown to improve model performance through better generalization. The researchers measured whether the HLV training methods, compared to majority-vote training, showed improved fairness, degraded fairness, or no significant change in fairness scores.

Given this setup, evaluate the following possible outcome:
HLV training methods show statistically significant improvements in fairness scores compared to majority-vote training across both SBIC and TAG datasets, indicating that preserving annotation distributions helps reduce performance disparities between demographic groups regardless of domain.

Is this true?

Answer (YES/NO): NO